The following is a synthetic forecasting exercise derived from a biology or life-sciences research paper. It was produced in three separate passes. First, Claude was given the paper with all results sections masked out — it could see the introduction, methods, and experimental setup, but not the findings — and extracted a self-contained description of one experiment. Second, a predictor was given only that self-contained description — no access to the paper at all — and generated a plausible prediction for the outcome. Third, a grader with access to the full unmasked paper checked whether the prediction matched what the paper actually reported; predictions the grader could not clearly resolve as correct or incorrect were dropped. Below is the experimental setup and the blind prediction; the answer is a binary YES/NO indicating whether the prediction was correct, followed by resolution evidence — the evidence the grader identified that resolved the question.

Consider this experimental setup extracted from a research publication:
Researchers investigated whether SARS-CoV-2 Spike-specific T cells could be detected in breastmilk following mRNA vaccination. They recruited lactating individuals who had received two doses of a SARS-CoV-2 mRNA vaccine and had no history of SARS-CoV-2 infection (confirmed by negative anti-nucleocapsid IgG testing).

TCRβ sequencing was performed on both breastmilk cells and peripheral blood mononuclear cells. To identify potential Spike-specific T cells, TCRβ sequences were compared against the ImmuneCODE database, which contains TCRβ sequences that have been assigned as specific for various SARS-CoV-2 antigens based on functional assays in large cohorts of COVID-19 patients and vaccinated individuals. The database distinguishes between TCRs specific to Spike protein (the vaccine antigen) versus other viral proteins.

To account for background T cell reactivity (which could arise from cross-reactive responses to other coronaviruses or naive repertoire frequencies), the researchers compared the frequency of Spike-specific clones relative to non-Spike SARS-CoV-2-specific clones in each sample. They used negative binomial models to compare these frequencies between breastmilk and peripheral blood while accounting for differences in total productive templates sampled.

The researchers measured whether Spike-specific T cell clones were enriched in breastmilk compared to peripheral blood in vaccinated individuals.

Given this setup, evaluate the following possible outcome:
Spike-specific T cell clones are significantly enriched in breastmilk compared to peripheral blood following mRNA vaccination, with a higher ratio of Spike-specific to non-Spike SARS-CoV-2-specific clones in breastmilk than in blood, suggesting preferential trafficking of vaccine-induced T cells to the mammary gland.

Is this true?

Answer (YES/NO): YES